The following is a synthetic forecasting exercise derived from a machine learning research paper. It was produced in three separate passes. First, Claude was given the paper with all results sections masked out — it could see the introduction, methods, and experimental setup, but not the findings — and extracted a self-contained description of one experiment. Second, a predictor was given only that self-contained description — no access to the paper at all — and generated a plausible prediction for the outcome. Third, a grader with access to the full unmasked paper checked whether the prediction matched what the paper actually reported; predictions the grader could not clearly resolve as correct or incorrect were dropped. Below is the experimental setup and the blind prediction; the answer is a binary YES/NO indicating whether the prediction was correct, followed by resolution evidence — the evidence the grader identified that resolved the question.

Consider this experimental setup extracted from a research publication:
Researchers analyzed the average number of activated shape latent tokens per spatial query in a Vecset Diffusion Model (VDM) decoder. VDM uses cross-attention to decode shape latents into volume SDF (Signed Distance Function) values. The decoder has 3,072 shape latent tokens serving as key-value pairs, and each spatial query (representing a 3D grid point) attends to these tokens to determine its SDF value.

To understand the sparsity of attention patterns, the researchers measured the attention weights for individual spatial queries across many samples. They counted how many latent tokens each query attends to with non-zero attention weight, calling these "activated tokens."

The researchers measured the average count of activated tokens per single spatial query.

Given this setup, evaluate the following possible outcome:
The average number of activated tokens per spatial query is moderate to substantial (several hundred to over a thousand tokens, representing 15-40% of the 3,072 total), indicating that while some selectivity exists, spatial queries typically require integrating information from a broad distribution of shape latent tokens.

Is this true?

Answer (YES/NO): NO